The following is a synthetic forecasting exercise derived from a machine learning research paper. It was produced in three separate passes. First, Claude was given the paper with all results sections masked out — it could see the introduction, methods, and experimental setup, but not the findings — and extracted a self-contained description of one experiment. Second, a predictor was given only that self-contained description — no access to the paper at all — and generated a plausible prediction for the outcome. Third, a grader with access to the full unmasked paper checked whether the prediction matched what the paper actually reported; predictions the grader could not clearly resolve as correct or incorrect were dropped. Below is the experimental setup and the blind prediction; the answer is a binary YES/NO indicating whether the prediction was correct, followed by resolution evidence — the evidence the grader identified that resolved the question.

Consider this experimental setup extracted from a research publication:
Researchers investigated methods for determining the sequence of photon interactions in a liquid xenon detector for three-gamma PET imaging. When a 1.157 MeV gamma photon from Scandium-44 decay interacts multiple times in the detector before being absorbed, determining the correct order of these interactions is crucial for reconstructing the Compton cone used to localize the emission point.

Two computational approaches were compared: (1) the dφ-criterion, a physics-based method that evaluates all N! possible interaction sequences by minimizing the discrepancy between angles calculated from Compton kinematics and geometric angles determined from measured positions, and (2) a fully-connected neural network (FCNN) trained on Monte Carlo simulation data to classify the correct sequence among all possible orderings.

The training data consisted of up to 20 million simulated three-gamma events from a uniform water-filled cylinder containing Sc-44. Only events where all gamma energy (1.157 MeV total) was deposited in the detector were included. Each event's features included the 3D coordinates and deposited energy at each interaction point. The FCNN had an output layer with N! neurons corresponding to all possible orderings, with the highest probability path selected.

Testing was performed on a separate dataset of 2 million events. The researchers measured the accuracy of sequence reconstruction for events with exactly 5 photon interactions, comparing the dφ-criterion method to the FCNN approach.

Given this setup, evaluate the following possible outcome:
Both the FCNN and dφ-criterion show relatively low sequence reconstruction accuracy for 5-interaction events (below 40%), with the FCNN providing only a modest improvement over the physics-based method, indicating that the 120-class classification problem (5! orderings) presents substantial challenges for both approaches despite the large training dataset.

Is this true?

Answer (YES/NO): NO